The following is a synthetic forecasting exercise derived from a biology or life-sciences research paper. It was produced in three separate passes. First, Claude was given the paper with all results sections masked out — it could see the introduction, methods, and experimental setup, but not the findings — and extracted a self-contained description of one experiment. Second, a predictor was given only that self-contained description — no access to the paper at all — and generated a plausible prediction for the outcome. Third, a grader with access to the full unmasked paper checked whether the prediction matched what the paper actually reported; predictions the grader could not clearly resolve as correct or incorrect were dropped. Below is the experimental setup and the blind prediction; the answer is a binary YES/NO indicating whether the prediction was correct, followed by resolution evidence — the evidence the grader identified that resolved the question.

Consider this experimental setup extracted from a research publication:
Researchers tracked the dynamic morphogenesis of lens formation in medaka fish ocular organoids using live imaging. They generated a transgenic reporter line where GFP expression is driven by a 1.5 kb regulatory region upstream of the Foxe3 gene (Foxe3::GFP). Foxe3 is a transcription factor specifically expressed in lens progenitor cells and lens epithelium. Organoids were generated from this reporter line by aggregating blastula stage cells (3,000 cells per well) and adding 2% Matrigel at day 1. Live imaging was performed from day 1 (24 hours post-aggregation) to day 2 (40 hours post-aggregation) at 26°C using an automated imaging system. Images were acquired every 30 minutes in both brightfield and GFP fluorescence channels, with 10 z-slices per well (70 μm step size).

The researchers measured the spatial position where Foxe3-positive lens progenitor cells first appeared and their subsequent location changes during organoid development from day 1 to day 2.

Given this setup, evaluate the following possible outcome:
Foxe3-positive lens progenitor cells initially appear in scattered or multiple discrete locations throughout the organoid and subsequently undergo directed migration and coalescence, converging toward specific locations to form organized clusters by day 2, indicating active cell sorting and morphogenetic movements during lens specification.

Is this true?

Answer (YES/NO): NO